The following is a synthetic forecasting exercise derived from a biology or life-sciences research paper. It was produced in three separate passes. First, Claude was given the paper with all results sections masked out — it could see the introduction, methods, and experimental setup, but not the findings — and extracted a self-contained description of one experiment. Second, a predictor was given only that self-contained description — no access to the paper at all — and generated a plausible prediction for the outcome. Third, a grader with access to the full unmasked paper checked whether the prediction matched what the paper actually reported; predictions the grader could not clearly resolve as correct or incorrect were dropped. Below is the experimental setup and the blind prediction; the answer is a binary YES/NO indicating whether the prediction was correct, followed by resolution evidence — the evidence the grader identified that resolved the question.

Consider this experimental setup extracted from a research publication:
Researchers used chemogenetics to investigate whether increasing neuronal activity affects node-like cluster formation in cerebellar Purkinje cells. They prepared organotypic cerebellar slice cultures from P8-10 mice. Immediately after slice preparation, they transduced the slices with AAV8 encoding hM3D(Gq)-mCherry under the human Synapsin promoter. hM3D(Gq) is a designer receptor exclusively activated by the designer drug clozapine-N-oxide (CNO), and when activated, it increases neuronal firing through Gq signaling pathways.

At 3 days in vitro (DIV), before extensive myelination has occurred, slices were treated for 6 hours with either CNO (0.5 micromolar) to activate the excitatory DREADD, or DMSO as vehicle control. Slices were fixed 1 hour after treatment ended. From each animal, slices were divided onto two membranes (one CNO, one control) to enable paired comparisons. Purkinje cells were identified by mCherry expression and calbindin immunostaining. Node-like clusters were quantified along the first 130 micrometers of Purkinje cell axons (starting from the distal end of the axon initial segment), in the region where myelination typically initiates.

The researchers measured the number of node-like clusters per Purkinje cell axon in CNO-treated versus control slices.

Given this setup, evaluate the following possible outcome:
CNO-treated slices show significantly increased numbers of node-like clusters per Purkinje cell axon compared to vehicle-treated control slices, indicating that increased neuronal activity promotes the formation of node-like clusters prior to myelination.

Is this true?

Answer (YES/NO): YES